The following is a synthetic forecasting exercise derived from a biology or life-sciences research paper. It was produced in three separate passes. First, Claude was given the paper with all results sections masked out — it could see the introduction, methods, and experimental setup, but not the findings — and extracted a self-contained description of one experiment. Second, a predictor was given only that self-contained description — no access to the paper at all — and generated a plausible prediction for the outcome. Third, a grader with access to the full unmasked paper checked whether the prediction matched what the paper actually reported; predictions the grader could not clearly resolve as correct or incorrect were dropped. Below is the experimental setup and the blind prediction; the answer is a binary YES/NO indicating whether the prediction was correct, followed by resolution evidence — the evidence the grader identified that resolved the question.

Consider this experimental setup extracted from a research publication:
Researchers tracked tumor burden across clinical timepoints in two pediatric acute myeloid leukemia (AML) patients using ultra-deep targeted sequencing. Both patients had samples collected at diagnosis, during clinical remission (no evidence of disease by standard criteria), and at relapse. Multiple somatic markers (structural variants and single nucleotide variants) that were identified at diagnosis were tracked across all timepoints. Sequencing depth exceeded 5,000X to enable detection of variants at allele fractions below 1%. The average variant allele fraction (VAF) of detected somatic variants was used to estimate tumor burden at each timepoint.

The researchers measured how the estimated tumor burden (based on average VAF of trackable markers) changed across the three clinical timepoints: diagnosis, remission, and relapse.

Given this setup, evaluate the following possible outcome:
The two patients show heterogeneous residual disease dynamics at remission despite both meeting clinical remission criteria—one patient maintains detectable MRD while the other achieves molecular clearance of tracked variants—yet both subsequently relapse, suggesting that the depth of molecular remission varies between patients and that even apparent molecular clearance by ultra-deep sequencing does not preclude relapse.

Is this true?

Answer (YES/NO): NO